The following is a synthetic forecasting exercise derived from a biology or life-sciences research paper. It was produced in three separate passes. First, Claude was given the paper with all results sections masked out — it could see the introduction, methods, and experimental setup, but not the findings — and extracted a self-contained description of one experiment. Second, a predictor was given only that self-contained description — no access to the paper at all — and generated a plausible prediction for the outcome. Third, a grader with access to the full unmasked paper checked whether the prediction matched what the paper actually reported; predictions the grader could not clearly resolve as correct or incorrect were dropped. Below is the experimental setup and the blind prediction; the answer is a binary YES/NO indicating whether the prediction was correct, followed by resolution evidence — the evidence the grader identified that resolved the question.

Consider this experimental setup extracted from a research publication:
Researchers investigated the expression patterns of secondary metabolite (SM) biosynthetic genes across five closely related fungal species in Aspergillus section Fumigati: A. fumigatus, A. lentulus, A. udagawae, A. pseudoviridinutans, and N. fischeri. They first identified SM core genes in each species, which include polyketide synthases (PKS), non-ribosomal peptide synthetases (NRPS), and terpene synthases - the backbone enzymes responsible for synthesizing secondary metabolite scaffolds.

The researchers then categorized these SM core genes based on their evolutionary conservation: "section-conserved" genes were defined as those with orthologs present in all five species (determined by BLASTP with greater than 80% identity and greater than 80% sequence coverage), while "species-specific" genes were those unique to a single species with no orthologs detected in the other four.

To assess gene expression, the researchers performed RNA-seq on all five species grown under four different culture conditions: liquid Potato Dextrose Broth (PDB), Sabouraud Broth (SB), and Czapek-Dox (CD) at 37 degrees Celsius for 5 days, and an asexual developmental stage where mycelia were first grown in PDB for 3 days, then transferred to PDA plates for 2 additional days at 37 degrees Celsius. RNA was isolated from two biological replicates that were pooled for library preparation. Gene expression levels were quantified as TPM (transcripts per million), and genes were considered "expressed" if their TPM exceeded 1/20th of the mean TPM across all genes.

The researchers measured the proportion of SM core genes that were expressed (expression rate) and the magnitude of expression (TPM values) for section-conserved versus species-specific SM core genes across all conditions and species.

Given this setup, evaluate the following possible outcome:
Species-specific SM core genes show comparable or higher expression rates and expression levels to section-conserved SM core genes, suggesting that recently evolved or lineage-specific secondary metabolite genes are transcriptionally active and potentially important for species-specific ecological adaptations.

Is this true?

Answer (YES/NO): NO